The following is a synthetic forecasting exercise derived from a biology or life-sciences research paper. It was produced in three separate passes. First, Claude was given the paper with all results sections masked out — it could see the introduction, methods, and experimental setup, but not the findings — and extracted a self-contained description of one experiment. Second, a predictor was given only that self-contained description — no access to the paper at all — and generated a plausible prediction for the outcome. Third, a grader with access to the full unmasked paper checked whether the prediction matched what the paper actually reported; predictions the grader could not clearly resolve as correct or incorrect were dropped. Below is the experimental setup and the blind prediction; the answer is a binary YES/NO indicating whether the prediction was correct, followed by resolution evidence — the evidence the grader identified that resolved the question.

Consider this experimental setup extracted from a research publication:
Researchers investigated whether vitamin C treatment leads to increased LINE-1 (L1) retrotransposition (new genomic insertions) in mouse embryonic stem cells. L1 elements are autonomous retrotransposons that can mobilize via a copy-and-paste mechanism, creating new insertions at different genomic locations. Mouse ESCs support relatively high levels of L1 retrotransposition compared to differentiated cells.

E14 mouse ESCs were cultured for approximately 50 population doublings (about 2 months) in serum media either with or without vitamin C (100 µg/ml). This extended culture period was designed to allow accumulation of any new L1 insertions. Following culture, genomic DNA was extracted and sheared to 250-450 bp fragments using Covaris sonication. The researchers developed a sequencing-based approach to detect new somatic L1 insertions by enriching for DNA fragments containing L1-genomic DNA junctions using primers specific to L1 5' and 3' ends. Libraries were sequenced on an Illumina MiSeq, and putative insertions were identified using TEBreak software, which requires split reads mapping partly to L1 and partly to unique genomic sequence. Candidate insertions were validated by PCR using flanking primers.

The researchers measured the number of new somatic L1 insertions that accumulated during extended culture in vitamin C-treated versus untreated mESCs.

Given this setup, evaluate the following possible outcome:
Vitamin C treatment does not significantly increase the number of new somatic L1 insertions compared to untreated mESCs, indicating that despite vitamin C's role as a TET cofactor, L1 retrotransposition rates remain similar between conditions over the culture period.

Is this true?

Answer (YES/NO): YES